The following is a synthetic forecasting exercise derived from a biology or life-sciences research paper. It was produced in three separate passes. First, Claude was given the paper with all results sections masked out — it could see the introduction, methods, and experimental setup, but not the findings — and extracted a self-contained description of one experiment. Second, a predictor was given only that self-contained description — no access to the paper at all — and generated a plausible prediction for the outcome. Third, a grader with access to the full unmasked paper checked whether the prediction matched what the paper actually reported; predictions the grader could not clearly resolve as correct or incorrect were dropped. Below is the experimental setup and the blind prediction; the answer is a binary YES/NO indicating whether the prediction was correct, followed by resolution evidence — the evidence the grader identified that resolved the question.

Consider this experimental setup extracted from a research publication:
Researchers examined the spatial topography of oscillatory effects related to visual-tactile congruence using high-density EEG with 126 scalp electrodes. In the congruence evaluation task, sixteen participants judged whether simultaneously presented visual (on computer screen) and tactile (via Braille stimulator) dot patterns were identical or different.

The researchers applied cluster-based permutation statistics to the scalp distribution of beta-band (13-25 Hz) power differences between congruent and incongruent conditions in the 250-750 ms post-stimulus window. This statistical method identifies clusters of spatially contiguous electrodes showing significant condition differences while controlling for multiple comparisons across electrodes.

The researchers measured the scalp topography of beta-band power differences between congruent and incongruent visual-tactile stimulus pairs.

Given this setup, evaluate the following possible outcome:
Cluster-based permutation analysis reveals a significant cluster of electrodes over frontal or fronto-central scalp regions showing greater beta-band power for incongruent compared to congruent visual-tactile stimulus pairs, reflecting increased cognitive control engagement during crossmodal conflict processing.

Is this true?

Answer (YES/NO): NO